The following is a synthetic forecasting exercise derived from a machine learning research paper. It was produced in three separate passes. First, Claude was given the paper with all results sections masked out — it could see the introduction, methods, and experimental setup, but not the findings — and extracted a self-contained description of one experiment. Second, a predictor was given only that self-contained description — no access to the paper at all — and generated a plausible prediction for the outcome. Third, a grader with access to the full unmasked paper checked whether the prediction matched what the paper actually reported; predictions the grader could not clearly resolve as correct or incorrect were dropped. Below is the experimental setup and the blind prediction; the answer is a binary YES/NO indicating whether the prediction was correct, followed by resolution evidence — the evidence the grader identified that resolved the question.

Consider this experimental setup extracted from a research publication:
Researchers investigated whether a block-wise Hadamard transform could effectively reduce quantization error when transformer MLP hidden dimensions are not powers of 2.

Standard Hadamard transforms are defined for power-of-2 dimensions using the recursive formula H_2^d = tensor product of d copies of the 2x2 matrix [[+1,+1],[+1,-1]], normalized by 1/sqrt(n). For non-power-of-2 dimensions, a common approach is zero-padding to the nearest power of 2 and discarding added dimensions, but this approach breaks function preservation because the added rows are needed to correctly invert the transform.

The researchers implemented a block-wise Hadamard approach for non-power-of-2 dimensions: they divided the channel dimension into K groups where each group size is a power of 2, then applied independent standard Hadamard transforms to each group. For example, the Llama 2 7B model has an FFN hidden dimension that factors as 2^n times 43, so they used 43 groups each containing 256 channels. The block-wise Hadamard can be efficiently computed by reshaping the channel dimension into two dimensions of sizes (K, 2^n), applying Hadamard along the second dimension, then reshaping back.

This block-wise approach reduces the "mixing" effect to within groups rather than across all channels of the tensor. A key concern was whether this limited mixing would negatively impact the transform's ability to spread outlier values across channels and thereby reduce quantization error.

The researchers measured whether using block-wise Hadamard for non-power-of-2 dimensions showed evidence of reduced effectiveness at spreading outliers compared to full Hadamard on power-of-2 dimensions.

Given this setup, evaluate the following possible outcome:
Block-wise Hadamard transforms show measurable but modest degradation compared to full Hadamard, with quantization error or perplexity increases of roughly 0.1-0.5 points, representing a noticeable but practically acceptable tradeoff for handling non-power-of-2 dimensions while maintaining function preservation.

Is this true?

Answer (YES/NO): NO